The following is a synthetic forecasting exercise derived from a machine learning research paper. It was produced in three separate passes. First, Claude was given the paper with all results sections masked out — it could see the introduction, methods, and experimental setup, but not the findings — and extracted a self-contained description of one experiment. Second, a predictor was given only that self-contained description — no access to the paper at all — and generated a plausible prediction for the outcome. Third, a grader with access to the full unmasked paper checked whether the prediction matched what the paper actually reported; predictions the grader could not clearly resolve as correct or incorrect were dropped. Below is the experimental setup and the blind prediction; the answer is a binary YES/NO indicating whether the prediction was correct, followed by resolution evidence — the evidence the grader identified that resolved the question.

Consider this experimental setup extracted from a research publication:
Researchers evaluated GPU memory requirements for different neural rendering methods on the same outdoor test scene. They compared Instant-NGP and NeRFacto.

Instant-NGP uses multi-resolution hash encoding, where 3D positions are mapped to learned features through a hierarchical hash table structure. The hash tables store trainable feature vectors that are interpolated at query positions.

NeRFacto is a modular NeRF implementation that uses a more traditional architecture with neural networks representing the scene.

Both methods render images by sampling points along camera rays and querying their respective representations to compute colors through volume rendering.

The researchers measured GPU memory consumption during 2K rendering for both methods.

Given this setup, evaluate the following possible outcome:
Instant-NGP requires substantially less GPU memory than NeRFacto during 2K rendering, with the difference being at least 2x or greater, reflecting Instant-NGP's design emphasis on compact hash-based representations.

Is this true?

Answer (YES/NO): NO